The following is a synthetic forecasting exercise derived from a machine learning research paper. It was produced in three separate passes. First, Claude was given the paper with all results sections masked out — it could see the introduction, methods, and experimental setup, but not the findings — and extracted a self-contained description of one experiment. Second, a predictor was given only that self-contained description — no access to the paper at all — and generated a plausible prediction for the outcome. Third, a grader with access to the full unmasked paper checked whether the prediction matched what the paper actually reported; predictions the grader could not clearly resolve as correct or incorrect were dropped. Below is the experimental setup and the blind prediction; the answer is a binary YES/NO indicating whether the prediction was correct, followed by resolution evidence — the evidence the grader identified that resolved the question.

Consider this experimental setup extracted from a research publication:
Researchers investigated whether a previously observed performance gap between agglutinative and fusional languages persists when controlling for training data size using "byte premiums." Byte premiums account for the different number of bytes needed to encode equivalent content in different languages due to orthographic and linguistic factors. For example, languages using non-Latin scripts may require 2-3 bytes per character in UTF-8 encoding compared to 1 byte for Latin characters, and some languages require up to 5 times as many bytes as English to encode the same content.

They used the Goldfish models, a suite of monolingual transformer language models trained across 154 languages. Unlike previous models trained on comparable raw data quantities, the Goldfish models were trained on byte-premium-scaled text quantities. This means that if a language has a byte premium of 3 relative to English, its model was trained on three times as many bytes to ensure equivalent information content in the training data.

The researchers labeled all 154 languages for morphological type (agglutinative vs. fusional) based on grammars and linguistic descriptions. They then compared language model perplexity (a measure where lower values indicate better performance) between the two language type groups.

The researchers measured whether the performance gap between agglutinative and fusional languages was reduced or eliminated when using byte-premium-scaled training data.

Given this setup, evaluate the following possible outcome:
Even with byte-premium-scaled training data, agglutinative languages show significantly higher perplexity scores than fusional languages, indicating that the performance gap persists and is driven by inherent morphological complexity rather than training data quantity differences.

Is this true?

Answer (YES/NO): NO